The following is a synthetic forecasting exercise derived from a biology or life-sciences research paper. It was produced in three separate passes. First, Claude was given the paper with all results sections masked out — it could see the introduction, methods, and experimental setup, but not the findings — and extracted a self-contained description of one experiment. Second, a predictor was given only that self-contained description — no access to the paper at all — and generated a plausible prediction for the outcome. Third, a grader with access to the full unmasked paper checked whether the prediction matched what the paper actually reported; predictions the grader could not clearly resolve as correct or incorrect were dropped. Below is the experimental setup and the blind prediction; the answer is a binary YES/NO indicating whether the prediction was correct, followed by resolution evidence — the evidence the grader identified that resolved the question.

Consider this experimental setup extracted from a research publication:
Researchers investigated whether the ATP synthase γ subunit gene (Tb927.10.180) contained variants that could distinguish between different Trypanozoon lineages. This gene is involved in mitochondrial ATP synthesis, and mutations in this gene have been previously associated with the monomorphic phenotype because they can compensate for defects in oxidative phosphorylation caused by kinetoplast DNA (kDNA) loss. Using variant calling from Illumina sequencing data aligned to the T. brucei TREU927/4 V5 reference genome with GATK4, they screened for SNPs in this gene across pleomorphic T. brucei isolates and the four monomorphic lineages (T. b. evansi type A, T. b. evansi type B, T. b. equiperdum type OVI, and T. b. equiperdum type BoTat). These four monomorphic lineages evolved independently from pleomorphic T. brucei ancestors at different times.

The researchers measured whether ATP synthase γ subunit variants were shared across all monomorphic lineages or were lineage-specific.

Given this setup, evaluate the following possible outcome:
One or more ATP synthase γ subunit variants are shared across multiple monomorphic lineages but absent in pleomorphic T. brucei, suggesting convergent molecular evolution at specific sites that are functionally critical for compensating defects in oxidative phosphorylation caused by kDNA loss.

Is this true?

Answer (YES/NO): NO